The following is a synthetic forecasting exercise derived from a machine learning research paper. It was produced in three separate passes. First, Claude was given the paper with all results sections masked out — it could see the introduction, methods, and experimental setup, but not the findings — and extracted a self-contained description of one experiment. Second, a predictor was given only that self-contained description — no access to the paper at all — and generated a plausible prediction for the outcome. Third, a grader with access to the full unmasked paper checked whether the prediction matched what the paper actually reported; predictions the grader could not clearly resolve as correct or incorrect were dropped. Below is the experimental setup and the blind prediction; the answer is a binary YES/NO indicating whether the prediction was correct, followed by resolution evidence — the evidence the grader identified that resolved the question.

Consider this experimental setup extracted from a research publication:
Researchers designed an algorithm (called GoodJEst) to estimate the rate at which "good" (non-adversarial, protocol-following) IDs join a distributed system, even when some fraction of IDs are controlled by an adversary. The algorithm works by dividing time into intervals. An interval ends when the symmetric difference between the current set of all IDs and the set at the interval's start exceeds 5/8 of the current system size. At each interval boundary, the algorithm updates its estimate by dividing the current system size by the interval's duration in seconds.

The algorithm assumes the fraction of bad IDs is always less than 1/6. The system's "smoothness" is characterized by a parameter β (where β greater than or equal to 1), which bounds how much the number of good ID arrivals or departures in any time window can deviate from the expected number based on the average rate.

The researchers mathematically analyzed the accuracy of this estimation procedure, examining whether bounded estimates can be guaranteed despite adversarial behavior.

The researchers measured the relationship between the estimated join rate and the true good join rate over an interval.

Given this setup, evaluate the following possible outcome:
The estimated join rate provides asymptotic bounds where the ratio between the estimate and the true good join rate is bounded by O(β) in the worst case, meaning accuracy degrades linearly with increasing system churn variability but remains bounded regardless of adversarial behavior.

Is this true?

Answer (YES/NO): NO